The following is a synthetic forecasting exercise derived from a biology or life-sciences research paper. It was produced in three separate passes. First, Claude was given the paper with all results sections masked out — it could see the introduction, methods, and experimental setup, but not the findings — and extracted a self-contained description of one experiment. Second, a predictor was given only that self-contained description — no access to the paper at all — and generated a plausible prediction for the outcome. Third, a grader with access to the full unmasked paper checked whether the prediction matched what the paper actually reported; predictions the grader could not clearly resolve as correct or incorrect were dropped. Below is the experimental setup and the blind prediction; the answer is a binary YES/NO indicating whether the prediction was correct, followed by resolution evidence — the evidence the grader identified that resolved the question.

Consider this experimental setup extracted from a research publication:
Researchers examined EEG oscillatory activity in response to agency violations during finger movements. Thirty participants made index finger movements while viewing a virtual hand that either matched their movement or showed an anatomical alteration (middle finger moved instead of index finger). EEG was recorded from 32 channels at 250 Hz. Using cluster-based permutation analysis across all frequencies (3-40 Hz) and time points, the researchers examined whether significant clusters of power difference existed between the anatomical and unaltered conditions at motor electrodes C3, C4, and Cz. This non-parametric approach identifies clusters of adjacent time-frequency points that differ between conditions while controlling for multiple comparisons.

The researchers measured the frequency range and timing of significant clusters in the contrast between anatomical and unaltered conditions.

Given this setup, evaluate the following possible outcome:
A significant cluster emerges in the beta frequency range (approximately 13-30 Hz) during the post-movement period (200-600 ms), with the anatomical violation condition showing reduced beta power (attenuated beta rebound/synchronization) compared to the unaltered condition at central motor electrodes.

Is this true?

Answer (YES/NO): NO